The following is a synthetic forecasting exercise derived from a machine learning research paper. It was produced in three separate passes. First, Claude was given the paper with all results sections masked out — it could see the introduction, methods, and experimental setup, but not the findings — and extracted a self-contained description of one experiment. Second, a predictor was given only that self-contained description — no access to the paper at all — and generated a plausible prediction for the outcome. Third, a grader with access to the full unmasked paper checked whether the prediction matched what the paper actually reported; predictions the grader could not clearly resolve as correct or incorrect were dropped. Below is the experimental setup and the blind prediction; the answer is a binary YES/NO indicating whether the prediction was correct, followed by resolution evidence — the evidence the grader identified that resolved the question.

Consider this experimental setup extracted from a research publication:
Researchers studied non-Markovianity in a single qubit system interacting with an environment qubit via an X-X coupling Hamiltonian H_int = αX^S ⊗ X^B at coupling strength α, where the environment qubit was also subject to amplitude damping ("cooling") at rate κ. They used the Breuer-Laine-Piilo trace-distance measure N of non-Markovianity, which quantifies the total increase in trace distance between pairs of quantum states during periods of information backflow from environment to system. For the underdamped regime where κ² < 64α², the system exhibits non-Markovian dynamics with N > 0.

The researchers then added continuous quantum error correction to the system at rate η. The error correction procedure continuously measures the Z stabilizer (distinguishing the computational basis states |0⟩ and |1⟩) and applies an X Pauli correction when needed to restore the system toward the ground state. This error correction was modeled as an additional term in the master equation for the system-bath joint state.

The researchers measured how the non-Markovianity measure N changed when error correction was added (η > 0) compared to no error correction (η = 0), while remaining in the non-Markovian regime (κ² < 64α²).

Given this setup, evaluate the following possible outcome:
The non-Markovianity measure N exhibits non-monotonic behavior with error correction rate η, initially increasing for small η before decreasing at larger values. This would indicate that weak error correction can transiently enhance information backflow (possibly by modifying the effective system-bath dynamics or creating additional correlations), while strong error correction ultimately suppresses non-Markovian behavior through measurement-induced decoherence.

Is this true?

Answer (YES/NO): NO